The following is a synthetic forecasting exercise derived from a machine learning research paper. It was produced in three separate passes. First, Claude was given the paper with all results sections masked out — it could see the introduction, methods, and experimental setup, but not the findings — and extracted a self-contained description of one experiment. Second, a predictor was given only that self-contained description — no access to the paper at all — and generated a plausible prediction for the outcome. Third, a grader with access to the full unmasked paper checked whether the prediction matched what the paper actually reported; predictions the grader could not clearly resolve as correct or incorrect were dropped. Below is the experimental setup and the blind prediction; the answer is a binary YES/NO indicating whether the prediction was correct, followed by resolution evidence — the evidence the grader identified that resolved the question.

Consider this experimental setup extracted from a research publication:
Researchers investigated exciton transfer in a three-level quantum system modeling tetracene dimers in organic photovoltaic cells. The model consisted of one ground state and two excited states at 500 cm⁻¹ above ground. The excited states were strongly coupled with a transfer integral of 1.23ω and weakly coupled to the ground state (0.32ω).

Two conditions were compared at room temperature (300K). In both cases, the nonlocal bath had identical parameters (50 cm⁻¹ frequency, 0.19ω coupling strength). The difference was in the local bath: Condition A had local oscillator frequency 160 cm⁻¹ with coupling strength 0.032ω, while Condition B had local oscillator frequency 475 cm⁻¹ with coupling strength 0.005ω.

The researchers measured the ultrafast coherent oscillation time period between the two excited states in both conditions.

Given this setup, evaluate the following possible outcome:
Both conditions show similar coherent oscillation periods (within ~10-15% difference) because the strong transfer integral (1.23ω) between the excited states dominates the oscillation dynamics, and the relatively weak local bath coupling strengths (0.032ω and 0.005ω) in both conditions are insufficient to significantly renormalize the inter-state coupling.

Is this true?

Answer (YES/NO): YES